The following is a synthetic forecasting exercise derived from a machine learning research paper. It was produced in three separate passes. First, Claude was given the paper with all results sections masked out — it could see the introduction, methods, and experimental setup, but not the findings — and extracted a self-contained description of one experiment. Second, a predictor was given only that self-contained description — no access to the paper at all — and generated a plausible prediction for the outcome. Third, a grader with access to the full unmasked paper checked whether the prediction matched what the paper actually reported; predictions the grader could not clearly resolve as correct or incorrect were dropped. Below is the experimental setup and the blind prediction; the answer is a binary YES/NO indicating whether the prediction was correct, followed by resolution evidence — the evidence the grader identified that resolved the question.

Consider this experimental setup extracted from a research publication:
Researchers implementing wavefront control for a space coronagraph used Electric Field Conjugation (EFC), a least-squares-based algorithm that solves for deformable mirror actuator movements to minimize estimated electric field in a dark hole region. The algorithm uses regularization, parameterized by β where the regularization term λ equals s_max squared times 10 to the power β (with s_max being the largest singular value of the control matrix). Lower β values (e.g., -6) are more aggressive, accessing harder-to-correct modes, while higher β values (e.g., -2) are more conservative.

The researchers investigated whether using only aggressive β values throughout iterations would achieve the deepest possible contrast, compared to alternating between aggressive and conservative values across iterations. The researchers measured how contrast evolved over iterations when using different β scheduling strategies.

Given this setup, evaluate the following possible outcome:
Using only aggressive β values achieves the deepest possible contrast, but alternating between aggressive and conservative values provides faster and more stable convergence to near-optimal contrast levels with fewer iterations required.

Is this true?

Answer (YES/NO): NO